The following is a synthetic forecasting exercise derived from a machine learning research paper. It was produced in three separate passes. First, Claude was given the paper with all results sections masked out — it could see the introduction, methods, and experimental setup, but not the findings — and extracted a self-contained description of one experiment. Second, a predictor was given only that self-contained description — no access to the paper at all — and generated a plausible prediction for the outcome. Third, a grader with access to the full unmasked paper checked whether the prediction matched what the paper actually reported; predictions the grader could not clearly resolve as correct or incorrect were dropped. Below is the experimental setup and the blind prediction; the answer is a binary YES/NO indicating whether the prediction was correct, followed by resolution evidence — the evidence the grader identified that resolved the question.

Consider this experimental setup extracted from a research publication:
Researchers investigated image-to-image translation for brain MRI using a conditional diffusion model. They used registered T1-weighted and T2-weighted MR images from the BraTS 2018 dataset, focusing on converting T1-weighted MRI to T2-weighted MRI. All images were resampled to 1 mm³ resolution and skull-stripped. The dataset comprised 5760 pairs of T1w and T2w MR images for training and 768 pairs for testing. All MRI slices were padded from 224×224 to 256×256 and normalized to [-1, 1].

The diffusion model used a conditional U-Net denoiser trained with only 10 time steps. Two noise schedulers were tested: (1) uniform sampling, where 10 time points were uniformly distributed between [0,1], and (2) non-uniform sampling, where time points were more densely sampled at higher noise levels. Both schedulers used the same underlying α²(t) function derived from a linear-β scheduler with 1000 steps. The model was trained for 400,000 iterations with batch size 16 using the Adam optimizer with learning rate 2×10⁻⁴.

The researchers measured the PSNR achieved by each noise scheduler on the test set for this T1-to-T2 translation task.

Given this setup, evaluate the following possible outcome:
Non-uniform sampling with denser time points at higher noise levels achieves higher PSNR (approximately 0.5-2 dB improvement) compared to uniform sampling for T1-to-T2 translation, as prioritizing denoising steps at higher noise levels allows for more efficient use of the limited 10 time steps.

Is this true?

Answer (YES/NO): NO